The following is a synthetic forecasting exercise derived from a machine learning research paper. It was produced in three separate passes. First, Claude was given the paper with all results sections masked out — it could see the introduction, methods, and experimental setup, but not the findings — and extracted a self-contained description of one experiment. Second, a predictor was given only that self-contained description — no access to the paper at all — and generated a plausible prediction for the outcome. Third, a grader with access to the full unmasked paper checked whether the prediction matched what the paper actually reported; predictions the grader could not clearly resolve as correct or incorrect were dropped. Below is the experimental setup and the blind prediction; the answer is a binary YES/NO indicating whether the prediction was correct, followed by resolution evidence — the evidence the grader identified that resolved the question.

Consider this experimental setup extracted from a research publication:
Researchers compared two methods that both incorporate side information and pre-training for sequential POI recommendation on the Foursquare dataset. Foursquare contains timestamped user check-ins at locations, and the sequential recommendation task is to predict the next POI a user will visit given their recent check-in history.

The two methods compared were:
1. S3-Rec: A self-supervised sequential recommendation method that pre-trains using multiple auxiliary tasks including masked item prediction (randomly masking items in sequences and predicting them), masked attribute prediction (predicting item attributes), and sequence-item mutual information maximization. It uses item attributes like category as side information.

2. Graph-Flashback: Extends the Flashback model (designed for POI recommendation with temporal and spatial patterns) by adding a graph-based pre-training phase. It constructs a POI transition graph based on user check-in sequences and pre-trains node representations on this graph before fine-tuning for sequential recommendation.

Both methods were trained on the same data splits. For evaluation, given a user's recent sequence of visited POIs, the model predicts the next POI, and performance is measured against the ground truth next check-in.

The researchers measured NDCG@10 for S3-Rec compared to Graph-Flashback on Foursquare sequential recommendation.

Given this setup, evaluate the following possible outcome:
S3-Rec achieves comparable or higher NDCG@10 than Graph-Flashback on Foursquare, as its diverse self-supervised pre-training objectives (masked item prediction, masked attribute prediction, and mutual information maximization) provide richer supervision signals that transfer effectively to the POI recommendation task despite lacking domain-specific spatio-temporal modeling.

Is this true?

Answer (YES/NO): NO